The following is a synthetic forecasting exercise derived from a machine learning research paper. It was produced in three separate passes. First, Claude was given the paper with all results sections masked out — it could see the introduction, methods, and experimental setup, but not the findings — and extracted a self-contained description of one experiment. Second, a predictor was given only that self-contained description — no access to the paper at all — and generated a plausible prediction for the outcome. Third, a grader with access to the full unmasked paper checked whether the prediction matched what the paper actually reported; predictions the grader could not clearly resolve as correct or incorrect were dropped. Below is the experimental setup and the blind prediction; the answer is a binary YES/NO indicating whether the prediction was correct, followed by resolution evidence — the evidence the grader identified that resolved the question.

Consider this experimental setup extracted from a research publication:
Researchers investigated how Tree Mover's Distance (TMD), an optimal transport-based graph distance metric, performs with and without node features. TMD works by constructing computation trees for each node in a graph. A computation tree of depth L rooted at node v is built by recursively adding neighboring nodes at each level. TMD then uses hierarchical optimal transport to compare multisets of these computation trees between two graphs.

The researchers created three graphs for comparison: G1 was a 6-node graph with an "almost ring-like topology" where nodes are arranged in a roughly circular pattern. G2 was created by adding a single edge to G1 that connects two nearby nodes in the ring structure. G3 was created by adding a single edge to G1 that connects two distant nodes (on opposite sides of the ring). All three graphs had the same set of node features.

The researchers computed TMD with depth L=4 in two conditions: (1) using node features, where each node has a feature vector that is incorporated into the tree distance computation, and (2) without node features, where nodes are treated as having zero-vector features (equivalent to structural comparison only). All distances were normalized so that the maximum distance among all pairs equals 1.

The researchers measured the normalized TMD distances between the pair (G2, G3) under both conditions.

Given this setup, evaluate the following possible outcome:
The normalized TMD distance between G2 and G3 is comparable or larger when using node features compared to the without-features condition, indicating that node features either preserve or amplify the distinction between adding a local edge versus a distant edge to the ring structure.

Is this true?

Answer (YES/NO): YES